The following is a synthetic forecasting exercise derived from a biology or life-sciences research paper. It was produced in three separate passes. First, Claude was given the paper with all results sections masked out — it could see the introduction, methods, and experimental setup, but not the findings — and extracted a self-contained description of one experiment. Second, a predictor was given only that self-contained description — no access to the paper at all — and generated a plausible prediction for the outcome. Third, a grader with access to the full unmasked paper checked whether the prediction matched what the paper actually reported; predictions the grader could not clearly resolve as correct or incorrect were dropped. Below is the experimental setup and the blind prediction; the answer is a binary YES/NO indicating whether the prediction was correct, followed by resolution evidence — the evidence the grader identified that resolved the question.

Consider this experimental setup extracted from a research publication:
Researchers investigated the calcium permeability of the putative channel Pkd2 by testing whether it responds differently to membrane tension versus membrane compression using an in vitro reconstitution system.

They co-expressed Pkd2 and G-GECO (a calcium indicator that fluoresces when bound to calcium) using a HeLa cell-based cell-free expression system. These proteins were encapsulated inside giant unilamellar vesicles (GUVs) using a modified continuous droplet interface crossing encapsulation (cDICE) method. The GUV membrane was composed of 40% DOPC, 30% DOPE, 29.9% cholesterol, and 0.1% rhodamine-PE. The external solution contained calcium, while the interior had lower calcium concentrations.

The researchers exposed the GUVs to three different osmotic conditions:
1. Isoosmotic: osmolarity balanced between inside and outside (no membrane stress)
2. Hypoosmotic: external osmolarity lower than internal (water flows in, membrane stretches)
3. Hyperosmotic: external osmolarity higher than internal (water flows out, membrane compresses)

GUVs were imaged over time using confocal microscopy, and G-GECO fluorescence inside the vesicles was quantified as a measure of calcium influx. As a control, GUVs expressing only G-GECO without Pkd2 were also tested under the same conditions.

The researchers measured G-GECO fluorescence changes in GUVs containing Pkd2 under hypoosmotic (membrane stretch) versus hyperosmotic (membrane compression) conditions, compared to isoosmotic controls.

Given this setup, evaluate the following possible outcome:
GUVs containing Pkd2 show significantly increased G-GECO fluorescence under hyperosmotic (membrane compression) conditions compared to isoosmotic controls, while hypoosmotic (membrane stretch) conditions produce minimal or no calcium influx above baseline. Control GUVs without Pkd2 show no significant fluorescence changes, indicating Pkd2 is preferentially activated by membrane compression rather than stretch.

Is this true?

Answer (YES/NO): NO